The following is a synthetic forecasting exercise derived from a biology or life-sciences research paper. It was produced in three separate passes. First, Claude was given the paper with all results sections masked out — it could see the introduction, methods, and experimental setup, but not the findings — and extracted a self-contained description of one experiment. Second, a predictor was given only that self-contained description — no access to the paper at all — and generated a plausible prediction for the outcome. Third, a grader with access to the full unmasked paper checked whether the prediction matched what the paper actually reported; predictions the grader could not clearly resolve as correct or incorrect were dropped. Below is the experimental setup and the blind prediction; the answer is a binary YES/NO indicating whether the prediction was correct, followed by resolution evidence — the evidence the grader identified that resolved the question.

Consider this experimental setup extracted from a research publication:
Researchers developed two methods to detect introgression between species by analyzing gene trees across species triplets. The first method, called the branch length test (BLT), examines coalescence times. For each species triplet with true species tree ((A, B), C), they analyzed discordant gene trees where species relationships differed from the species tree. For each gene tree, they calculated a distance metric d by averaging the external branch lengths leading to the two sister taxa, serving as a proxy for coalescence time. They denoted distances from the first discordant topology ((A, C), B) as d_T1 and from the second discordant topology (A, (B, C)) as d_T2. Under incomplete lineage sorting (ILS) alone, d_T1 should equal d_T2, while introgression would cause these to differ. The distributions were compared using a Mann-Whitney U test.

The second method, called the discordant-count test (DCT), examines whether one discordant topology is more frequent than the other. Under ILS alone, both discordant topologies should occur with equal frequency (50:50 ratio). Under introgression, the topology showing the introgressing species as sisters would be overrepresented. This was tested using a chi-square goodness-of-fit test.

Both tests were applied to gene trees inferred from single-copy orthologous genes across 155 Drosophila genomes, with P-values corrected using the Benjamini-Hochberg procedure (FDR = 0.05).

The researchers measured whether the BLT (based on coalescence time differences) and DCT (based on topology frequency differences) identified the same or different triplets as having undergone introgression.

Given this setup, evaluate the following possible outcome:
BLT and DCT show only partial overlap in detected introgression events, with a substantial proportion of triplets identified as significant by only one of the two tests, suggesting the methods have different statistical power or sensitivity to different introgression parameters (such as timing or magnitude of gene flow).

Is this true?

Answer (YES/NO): YES